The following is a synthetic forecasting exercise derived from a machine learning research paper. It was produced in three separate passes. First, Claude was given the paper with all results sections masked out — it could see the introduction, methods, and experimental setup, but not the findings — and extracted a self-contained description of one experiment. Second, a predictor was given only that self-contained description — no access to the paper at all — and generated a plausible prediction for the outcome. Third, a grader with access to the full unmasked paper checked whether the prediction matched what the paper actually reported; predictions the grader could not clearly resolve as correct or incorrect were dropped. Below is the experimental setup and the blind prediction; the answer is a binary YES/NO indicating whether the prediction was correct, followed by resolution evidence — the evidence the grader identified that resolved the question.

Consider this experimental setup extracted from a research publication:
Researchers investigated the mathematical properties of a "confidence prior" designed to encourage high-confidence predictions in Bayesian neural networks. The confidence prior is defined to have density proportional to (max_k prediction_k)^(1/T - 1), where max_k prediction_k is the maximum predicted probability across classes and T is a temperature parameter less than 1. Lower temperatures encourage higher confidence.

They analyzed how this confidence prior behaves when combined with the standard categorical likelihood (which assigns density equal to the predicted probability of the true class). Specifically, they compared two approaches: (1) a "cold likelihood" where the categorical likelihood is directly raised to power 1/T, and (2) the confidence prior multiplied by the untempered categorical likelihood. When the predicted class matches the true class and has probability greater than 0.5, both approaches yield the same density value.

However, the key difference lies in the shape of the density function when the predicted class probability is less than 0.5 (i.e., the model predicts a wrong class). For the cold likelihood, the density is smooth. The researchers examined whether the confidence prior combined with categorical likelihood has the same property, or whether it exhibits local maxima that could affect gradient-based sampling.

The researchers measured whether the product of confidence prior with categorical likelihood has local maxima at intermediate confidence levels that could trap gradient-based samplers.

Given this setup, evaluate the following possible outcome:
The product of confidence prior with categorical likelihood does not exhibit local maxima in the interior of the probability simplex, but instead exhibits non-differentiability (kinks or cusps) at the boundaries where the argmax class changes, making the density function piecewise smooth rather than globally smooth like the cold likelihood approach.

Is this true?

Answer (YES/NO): NO